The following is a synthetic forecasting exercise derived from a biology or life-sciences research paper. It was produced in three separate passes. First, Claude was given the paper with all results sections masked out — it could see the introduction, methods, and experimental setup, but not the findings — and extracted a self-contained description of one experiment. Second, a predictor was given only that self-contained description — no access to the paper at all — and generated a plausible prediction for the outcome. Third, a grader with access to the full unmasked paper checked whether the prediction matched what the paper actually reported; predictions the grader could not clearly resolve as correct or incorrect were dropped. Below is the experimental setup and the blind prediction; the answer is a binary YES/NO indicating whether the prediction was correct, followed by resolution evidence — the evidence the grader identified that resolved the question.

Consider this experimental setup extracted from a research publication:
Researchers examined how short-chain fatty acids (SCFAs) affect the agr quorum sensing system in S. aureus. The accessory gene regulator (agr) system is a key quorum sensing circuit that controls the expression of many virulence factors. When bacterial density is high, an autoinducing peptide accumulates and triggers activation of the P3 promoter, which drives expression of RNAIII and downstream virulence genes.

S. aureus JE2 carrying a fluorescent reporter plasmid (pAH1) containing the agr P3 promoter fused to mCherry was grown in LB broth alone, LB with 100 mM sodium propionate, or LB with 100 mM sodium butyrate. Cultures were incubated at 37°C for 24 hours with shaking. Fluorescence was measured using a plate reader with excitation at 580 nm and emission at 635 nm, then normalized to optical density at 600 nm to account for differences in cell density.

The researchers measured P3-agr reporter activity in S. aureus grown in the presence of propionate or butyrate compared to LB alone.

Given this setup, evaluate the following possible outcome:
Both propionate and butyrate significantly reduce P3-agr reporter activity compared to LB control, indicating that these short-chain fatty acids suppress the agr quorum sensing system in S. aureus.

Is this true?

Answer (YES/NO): YES